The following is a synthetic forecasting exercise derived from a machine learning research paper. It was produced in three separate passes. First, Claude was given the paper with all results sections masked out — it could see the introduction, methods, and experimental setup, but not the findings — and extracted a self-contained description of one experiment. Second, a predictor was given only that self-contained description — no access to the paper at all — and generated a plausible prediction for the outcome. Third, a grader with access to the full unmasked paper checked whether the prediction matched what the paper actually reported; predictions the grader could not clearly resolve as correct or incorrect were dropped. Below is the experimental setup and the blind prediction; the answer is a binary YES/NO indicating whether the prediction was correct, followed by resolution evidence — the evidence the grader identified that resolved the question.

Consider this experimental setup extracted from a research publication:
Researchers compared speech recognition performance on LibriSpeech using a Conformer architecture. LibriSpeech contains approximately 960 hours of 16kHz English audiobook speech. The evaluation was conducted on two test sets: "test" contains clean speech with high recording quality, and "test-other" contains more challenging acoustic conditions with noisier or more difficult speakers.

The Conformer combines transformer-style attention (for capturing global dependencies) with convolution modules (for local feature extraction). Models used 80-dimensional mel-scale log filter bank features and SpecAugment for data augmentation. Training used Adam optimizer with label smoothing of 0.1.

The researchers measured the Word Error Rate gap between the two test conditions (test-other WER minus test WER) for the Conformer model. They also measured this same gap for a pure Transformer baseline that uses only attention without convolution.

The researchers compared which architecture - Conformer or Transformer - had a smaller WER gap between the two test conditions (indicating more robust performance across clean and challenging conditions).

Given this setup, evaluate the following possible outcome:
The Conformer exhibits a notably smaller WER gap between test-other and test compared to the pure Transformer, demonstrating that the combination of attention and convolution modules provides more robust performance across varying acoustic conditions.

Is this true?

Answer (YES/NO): YES